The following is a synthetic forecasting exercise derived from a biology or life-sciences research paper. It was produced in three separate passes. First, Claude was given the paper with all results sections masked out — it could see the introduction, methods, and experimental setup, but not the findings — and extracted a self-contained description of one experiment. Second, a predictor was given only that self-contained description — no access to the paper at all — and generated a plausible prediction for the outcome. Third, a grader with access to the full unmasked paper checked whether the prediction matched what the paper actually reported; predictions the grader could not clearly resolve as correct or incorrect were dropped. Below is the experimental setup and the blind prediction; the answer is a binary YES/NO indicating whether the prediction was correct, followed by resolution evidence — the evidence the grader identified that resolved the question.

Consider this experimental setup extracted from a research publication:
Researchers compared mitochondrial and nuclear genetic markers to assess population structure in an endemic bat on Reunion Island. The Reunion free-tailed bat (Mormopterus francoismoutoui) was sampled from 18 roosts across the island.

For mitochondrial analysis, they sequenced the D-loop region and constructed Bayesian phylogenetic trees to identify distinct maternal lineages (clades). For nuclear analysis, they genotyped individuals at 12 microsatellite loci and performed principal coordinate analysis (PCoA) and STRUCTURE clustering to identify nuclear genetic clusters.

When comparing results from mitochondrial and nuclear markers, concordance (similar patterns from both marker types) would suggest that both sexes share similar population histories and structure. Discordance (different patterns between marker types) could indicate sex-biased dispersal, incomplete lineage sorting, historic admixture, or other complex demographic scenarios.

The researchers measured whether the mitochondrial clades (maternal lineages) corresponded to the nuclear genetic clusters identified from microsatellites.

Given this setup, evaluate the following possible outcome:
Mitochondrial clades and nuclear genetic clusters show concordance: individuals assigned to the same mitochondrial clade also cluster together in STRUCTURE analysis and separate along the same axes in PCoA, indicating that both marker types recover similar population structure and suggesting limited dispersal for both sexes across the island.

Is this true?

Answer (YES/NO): NO